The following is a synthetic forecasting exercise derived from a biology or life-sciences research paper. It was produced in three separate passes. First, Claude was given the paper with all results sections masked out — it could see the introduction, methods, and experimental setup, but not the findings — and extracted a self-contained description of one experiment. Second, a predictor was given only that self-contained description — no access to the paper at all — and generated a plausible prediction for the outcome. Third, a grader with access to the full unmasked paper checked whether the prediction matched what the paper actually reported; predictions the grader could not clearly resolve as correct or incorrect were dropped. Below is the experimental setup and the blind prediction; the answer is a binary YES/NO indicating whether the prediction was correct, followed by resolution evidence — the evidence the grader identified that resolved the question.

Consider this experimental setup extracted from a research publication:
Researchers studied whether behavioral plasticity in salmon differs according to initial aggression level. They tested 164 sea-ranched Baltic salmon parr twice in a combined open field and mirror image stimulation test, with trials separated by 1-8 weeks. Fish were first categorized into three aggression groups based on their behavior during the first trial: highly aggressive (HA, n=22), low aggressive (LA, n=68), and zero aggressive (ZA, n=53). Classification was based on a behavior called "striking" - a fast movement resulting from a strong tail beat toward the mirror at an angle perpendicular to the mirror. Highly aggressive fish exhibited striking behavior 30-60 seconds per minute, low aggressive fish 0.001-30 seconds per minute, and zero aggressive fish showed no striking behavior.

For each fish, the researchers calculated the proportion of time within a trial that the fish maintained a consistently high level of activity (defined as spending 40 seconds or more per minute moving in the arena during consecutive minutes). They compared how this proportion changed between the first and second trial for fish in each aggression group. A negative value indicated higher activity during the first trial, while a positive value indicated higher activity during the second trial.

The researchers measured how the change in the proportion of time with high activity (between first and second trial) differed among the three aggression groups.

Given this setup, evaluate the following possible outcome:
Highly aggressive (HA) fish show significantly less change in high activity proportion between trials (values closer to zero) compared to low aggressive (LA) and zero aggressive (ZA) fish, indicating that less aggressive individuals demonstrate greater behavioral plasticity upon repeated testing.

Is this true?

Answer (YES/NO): NO